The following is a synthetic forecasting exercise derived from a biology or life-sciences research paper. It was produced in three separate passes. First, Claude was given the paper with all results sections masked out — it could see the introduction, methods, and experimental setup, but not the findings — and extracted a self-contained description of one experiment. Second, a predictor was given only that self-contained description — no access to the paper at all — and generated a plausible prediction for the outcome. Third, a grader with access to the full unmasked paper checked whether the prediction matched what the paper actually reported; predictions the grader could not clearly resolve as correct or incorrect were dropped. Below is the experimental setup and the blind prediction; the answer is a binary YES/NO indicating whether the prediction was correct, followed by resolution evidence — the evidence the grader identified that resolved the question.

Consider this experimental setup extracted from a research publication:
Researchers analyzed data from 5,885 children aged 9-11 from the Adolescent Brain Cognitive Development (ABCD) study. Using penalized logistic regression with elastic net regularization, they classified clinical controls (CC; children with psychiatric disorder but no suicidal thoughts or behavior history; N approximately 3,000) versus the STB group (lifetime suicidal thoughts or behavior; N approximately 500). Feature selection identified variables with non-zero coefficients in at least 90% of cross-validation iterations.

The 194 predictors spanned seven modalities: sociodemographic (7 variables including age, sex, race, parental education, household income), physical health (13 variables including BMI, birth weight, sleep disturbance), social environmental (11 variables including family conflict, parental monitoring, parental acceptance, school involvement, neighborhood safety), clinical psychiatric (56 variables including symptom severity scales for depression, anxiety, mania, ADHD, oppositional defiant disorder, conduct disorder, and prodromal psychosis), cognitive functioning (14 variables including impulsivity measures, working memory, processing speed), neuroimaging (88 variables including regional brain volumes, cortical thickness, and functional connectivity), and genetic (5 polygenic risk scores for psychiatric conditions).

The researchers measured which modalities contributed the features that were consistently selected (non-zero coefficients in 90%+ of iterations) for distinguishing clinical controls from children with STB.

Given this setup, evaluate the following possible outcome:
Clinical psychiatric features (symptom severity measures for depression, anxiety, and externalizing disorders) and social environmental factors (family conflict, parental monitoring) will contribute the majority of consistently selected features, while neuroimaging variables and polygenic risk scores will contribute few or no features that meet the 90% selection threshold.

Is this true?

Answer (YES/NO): NO